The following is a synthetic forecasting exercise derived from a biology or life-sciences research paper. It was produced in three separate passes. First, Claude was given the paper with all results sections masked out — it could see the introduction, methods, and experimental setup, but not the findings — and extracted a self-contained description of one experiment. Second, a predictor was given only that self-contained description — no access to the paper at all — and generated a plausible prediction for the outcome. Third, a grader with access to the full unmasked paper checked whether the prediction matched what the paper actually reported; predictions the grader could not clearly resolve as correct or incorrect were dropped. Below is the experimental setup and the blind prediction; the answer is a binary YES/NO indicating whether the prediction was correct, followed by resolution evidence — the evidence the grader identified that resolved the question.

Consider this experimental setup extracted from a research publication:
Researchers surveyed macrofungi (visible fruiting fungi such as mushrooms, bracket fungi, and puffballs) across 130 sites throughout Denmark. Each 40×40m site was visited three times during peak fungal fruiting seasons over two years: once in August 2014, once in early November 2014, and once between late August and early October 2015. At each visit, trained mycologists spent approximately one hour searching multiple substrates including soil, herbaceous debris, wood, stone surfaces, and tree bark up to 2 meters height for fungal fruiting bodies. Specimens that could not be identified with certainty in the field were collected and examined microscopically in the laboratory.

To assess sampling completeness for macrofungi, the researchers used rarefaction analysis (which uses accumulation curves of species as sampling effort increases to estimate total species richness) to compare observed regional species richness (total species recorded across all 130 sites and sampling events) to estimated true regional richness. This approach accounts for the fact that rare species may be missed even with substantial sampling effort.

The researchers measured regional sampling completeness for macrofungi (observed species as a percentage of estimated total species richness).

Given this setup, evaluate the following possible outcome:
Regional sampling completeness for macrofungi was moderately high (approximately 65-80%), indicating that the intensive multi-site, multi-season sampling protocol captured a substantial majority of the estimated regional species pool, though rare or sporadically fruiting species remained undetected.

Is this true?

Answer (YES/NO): NO